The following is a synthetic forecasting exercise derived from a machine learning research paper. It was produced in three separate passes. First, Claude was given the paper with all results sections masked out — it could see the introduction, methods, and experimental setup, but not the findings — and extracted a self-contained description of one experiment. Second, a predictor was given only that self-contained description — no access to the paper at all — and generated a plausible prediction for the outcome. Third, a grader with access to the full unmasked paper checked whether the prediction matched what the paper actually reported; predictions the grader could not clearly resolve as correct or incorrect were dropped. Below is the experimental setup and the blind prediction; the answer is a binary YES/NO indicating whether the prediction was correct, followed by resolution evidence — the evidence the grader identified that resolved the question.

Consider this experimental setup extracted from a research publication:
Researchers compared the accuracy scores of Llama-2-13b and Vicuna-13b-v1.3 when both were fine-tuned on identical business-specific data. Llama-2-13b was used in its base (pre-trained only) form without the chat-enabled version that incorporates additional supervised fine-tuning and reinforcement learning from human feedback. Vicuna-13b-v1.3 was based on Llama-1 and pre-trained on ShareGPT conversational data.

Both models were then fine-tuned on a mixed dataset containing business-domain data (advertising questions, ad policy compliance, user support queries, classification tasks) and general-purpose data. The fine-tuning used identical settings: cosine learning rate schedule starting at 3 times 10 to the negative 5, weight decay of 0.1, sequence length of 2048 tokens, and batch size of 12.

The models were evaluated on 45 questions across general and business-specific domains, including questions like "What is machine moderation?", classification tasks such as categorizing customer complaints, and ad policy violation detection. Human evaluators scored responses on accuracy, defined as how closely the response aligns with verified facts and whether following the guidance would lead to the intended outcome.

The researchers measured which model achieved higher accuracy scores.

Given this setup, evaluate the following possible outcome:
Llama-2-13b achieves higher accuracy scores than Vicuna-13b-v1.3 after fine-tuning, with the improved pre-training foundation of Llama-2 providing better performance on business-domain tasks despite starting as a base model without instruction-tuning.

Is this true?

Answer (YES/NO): YES